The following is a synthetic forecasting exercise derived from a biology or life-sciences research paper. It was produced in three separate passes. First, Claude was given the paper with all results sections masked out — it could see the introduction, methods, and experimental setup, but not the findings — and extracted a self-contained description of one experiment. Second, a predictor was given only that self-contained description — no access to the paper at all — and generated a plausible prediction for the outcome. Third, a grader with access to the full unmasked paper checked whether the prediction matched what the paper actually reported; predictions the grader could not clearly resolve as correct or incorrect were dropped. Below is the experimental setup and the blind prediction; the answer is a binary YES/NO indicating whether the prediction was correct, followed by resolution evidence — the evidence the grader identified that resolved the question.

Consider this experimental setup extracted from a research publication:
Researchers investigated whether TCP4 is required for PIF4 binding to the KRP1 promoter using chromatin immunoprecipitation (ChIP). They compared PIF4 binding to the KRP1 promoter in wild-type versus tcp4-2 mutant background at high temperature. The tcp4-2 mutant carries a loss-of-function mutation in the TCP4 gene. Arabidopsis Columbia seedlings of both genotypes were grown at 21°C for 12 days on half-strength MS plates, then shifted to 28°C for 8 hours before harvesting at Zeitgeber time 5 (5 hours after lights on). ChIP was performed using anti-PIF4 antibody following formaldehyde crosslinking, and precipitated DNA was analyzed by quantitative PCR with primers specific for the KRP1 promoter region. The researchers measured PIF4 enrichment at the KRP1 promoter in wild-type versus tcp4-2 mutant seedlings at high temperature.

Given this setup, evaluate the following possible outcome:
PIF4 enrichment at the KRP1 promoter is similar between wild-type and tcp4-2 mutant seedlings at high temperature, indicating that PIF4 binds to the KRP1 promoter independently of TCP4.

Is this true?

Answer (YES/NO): NO